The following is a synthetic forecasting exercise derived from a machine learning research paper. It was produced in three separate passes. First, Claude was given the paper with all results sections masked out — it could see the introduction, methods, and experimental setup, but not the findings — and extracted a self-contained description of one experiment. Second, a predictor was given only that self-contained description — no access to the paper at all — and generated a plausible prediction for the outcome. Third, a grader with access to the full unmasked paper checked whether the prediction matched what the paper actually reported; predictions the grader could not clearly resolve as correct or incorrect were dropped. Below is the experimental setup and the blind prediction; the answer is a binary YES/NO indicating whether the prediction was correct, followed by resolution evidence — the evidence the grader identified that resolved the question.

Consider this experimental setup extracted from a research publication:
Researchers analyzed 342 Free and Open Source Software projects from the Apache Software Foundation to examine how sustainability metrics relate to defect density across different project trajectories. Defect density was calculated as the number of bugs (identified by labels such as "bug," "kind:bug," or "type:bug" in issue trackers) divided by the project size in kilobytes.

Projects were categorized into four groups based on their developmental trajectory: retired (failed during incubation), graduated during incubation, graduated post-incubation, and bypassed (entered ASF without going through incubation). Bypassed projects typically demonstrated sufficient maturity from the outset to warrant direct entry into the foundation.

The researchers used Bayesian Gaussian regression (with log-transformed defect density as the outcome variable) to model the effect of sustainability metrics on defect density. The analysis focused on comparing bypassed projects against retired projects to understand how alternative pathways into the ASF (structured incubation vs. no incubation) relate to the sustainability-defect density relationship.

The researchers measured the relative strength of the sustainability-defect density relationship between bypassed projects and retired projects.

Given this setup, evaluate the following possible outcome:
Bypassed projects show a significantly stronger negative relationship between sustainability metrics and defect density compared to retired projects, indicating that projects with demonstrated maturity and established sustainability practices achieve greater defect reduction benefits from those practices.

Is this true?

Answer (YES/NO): YES